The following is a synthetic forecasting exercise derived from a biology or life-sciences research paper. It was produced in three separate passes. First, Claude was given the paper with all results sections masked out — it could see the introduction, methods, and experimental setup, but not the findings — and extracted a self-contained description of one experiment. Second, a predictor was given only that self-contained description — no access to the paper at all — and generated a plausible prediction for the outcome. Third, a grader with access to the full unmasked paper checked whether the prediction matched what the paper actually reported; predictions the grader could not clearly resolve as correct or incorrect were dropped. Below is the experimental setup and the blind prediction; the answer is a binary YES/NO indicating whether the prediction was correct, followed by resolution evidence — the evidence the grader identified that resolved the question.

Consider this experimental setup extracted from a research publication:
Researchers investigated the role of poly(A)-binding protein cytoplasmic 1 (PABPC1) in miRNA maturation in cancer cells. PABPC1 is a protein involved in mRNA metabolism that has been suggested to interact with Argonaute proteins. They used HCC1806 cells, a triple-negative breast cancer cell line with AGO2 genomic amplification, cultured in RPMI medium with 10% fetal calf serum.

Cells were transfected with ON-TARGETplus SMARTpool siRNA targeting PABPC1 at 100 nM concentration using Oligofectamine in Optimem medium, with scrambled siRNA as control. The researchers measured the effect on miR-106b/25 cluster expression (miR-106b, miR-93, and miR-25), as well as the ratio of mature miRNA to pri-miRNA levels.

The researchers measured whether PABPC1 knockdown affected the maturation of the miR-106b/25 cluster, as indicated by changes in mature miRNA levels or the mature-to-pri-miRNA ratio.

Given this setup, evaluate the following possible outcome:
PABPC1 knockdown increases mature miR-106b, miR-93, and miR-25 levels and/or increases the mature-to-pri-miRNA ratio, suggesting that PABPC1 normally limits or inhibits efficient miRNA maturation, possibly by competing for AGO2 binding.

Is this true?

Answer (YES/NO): NO